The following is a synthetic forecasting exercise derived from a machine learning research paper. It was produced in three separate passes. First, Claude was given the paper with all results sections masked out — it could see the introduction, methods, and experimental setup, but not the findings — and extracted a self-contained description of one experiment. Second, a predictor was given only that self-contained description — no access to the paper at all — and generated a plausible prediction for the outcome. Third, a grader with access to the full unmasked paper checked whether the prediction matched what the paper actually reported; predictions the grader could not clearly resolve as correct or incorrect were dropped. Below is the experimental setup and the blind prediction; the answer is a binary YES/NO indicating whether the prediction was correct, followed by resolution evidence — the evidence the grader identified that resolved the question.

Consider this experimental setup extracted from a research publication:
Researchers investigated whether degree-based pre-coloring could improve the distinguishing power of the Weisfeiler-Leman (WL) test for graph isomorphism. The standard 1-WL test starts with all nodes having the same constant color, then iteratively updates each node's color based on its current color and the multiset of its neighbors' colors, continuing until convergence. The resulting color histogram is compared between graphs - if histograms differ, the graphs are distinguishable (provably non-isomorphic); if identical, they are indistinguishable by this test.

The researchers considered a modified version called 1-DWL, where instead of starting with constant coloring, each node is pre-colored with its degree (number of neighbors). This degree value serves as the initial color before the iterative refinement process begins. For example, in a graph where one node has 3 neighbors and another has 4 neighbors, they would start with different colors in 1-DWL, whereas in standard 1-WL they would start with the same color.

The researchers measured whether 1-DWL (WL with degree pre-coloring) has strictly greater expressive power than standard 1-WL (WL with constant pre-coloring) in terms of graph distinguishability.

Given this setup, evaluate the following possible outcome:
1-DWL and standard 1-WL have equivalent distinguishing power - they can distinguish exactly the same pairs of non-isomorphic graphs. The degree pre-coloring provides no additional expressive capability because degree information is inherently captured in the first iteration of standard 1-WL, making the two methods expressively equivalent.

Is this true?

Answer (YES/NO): YES